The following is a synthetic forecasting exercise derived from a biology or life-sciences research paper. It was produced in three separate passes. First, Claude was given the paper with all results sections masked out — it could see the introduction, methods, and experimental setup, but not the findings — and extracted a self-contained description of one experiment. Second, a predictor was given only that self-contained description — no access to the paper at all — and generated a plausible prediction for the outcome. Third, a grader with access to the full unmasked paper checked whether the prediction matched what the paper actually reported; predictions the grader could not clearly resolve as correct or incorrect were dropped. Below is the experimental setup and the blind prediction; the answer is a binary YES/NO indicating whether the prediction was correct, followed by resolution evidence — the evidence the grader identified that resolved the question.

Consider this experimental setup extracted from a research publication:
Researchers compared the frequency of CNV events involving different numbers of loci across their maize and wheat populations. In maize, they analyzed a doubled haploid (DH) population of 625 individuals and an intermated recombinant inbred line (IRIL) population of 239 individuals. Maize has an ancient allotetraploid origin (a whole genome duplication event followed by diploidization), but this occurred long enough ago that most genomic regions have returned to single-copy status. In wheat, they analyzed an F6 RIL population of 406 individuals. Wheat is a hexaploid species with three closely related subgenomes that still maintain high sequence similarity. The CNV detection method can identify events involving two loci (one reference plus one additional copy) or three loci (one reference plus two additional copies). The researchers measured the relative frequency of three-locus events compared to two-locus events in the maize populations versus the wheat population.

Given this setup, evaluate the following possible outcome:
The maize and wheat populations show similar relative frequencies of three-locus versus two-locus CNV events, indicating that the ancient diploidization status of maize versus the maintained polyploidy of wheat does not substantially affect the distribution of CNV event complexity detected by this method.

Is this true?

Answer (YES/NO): NO